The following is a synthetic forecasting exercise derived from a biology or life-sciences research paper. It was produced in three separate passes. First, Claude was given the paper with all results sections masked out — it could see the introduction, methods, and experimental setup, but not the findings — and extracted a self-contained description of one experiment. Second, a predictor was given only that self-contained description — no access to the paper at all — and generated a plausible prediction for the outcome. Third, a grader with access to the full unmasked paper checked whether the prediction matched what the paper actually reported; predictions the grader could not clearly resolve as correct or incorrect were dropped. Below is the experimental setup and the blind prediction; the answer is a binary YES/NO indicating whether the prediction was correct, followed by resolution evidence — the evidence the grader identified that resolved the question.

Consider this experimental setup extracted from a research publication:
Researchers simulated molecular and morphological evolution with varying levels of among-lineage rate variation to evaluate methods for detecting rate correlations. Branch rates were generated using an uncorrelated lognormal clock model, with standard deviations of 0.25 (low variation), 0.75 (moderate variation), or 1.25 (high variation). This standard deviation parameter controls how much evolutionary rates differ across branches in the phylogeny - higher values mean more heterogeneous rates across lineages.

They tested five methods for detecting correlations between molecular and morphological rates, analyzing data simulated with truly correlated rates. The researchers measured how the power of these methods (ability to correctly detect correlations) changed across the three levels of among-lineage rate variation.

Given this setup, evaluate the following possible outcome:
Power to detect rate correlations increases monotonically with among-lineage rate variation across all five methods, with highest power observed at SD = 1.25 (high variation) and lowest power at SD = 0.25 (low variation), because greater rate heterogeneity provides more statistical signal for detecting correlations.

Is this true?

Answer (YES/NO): NO